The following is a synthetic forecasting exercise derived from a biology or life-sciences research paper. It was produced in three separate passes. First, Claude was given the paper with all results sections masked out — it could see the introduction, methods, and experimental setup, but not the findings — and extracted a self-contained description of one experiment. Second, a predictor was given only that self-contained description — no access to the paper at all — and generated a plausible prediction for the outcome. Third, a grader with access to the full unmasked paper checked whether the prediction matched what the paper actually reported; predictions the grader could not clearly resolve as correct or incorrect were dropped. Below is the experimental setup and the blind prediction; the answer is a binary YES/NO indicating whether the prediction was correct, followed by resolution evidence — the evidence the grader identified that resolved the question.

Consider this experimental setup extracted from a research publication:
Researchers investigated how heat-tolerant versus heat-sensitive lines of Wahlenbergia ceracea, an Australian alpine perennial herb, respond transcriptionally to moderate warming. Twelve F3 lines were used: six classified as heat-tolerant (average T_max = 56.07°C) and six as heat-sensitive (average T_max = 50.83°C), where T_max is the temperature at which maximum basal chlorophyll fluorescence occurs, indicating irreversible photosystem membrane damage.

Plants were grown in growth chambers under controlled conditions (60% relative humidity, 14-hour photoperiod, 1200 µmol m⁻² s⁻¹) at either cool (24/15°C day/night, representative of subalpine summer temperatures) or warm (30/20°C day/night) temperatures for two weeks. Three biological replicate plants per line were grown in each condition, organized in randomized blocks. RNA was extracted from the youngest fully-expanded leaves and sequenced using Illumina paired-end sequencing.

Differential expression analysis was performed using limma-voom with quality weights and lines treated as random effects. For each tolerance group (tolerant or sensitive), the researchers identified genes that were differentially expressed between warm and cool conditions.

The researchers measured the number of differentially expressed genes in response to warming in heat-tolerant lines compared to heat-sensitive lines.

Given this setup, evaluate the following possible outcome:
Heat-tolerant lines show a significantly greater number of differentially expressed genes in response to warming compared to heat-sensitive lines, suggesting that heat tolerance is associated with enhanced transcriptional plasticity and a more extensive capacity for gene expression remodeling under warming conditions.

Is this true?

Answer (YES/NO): NO